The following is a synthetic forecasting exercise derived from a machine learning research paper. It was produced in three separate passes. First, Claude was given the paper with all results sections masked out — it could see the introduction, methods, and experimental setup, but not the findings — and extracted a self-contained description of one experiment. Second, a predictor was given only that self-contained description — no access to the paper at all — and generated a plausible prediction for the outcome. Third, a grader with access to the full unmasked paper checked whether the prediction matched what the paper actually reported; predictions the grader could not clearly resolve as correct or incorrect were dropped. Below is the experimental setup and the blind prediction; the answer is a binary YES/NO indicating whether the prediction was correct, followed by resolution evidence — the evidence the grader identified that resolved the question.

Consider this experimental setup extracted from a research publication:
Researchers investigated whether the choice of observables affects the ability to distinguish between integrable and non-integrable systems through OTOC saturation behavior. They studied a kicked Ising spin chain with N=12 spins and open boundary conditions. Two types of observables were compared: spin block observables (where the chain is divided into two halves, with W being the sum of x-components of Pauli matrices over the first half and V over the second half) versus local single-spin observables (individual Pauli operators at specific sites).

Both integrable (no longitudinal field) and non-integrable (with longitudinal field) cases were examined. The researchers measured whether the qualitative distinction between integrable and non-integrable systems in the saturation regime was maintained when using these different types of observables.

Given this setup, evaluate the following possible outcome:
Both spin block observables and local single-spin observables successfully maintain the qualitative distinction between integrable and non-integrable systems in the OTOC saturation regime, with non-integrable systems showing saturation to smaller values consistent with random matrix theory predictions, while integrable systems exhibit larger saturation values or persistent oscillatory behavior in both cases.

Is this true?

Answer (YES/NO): NO